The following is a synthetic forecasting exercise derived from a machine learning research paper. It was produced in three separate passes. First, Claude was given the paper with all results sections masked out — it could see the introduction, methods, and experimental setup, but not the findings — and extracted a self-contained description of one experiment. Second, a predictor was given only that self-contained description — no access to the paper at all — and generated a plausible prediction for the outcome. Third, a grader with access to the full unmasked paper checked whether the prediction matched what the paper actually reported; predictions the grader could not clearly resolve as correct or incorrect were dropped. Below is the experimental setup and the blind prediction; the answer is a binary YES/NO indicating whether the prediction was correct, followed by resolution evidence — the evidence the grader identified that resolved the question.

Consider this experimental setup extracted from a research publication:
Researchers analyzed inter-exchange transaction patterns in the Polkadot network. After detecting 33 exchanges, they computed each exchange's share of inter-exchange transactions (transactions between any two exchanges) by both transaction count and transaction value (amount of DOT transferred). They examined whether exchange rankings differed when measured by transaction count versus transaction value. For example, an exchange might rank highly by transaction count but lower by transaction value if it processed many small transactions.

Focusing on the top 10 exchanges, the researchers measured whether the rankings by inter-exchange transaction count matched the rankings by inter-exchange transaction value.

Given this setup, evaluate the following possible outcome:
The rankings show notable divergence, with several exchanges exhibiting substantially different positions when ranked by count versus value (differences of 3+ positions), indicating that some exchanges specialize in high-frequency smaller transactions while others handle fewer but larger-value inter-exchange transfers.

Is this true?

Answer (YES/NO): NO